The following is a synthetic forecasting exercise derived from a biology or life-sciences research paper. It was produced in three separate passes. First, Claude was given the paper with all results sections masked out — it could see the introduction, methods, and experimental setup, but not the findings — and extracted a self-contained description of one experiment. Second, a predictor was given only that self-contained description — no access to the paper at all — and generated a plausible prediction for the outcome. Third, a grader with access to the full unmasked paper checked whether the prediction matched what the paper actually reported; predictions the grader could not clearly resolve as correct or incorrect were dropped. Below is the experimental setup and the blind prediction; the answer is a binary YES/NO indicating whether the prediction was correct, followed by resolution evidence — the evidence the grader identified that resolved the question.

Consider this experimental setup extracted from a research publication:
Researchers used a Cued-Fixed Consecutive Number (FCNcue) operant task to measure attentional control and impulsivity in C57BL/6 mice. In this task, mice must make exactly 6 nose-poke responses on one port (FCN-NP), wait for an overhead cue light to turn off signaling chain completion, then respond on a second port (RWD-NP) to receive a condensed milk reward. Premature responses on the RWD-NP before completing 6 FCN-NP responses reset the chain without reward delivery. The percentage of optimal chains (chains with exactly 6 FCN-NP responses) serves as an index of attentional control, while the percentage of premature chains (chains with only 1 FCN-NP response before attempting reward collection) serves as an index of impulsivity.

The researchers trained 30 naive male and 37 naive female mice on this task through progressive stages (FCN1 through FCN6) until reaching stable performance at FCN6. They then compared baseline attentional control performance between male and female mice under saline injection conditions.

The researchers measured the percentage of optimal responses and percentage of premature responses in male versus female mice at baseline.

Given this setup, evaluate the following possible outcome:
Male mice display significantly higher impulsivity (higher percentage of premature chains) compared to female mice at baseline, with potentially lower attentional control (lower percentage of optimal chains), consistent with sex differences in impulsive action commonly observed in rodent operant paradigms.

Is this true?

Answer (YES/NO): NO